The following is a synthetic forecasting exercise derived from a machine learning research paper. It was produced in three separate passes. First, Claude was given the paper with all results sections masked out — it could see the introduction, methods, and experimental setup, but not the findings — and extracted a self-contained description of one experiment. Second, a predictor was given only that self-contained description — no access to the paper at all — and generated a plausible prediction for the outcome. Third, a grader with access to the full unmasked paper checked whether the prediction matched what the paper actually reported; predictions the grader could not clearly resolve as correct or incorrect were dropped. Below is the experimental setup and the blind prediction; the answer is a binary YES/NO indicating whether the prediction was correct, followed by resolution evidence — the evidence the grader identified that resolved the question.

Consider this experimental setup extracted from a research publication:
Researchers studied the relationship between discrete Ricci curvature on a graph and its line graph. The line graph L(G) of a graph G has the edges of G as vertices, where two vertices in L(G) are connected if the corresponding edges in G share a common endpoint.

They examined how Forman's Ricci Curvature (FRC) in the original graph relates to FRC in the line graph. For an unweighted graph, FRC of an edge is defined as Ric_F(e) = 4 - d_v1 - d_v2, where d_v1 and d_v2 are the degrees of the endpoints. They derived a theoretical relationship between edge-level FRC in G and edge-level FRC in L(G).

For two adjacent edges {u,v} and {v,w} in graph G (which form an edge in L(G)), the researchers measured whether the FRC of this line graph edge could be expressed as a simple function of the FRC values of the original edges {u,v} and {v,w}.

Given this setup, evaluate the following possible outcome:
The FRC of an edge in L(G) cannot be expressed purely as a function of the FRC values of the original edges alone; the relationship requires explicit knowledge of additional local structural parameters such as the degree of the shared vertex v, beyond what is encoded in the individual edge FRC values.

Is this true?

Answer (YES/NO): NO